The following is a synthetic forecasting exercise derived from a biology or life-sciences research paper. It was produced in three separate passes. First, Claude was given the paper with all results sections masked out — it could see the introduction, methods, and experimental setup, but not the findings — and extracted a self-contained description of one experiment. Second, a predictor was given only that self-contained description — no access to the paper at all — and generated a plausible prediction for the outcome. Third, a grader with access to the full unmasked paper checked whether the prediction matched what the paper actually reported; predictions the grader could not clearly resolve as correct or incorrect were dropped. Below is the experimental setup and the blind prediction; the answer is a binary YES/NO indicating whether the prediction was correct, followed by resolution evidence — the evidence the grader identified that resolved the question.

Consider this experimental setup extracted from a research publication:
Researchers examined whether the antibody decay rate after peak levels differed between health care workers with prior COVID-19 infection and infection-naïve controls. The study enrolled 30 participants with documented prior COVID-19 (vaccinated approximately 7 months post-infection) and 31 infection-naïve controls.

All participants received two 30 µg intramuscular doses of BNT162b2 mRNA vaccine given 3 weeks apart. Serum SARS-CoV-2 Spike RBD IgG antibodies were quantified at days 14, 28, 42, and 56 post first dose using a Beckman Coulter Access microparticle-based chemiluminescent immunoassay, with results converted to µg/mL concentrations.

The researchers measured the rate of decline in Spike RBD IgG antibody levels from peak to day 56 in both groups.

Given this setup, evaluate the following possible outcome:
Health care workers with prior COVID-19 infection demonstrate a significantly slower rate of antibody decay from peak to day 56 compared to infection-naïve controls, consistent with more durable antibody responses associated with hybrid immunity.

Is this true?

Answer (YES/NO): NO